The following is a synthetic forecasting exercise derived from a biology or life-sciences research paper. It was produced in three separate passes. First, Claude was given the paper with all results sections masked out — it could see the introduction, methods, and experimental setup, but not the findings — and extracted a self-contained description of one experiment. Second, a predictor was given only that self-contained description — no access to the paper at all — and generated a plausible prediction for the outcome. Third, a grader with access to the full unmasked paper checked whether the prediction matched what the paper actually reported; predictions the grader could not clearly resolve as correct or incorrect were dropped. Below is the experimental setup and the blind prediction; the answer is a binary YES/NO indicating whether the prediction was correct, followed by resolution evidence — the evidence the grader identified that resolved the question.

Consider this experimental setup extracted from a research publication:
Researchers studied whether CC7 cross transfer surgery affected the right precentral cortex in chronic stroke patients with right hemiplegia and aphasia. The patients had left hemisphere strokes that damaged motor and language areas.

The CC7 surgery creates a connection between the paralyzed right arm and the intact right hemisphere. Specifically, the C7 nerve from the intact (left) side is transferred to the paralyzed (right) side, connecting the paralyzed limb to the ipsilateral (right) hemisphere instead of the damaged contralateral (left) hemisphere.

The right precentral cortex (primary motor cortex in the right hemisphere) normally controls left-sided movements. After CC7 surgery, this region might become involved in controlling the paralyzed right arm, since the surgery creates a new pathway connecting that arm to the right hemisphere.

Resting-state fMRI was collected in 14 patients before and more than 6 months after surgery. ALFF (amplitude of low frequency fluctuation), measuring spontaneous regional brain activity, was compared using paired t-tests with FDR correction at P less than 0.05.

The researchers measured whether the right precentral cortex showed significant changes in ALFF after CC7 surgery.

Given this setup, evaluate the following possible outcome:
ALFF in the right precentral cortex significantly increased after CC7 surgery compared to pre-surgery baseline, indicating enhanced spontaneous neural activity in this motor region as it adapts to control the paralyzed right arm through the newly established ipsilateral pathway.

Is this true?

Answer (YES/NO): YES